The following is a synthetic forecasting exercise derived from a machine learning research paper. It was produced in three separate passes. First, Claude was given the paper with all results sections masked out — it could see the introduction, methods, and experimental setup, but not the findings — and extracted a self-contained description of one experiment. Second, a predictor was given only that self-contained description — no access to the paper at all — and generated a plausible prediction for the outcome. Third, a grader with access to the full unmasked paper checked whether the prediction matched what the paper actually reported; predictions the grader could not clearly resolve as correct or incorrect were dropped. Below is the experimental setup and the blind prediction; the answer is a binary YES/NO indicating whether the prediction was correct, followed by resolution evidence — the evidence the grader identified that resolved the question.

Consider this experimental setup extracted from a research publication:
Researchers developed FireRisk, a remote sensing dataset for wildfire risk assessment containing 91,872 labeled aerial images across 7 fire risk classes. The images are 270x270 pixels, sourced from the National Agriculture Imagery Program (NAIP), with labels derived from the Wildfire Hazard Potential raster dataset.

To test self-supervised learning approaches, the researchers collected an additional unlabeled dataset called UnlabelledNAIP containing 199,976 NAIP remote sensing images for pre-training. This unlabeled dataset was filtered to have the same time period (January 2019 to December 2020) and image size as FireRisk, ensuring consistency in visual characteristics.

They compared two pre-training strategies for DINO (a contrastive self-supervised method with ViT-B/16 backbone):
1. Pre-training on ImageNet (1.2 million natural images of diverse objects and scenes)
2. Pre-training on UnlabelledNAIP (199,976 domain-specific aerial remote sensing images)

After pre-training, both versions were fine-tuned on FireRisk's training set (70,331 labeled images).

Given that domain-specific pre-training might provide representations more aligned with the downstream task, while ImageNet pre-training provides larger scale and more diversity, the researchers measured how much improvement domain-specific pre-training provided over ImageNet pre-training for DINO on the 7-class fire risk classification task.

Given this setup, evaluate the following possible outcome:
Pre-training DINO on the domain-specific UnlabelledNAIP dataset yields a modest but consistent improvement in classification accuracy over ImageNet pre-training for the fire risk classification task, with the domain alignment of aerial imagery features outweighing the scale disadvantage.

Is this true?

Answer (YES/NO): YES